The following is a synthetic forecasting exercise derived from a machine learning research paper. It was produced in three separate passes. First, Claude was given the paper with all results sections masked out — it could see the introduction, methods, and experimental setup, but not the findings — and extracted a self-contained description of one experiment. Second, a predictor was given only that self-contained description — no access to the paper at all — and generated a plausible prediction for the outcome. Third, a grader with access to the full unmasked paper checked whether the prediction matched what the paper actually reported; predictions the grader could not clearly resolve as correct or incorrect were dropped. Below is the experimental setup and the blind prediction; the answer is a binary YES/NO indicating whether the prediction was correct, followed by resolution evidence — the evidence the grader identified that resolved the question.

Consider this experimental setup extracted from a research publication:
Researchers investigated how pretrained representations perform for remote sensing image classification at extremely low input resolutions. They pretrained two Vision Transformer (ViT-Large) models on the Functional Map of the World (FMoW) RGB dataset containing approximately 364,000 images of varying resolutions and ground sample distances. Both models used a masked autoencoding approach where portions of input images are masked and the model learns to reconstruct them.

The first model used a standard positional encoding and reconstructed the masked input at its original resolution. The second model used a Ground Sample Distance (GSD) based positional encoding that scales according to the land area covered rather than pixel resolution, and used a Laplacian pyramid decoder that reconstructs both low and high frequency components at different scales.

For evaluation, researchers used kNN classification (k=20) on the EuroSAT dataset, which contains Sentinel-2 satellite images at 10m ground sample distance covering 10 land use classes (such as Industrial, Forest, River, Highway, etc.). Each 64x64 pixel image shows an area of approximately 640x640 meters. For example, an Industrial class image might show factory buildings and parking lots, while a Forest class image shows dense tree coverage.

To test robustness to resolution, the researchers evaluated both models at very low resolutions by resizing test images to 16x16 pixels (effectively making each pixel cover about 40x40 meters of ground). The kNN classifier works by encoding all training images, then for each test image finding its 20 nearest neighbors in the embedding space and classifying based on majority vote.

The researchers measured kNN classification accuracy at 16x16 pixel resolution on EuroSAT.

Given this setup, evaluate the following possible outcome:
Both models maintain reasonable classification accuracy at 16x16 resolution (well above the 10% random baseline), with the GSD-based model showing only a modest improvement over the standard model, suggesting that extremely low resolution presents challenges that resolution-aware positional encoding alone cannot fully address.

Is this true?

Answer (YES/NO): NO